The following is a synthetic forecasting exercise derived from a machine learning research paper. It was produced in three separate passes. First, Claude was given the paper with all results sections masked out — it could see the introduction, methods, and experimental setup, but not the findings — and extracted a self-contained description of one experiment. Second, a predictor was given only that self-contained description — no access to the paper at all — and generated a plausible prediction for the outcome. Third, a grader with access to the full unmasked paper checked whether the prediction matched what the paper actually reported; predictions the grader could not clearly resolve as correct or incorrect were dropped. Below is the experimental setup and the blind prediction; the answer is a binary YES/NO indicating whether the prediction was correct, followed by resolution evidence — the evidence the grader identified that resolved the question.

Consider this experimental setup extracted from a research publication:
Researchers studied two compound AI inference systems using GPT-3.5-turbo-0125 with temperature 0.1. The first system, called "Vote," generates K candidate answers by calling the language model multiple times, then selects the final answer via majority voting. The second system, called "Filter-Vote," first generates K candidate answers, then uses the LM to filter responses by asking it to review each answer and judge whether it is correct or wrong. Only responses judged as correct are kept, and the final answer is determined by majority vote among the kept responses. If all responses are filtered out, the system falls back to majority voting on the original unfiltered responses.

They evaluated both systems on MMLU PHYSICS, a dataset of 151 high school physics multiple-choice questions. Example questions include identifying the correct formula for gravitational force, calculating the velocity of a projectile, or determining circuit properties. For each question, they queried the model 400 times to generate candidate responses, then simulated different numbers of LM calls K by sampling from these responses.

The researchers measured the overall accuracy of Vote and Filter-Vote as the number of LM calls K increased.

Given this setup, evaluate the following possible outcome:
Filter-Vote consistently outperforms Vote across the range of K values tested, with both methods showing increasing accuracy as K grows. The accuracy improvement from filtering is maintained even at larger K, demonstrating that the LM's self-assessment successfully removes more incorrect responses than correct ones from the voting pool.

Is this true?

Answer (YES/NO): NO